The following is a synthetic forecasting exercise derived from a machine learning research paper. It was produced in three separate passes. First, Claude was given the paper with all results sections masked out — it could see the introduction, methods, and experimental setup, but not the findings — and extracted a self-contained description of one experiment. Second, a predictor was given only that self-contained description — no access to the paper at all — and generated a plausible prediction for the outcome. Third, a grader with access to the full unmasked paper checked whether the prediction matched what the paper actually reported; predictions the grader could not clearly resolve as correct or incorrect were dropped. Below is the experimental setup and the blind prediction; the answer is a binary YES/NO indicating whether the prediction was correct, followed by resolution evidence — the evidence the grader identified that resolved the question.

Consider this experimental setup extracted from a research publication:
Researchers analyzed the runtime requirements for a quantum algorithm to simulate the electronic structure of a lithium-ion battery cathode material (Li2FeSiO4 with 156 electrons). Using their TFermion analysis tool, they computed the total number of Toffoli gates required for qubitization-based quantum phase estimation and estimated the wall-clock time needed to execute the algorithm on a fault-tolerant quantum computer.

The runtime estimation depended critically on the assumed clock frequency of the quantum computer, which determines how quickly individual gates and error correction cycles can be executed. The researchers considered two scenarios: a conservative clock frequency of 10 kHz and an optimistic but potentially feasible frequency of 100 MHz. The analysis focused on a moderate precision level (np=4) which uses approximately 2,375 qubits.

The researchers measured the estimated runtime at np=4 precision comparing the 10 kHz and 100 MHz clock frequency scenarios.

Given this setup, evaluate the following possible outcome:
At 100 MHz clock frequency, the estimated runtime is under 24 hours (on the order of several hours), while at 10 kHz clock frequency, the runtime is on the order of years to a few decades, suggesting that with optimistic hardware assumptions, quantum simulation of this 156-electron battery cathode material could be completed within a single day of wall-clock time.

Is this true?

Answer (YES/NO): NO